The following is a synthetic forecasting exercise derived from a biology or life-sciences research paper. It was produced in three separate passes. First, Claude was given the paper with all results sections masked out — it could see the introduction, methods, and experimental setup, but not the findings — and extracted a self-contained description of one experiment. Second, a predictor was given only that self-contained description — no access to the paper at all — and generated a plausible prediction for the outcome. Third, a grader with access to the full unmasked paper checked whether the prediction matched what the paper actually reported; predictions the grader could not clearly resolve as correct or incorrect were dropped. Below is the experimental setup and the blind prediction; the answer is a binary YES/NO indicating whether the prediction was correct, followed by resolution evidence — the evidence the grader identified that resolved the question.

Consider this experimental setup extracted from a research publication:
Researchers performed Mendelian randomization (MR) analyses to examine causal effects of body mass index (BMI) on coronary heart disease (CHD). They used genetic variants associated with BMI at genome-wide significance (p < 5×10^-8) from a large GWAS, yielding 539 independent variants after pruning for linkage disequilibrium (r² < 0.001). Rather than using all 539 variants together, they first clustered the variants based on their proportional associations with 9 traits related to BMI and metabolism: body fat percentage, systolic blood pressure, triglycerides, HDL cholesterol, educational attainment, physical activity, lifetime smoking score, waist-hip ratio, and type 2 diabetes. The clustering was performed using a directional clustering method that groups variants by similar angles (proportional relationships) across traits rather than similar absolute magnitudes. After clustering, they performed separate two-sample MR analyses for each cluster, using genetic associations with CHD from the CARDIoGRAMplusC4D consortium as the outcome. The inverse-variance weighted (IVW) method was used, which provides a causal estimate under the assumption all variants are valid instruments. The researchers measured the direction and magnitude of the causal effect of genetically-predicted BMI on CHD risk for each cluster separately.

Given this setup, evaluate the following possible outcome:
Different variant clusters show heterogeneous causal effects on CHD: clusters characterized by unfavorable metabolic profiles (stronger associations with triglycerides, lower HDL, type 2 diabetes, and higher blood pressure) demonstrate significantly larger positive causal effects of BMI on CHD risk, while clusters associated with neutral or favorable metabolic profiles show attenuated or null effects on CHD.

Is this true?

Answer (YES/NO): YES